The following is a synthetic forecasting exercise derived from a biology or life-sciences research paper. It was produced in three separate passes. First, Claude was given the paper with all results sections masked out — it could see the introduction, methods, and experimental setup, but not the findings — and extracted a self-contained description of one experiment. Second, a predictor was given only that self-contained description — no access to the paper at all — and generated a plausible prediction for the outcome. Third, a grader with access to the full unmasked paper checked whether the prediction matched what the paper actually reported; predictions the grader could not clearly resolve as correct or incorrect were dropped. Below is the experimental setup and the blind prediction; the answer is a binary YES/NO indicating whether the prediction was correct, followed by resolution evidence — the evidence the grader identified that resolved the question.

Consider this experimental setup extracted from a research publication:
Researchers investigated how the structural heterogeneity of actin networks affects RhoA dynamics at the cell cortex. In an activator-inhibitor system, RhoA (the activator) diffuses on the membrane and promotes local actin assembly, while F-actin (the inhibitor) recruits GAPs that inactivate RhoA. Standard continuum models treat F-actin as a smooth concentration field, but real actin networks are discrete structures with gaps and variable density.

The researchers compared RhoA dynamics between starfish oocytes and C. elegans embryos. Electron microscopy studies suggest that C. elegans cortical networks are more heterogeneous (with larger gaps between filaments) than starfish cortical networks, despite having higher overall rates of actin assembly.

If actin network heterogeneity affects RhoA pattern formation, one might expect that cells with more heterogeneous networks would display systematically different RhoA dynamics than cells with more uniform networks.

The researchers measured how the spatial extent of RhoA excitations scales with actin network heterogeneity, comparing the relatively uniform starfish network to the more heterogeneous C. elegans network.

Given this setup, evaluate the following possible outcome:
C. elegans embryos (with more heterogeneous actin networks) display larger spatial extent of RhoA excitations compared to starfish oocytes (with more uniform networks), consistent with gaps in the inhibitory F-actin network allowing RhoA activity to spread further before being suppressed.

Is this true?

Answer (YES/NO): NO